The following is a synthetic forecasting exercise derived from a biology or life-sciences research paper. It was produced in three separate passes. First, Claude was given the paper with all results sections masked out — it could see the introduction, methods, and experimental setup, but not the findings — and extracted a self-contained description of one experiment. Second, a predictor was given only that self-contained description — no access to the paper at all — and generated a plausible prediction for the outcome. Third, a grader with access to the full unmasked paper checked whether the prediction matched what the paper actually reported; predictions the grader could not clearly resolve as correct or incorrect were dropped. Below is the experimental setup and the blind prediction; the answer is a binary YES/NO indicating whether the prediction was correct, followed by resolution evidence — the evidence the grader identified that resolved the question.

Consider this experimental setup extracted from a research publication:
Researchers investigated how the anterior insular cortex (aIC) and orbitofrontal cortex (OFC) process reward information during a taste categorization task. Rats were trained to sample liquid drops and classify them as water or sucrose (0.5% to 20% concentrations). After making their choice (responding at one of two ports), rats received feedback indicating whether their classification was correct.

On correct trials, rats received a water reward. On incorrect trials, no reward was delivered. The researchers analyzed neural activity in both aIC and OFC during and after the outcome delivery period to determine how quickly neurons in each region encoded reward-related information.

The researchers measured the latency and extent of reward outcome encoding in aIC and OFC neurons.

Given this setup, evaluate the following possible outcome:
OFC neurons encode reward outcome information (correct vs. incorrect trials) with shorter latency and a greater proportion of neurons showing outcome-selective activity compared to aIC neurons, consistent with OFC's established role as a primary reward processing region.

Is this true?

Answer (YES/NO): NO